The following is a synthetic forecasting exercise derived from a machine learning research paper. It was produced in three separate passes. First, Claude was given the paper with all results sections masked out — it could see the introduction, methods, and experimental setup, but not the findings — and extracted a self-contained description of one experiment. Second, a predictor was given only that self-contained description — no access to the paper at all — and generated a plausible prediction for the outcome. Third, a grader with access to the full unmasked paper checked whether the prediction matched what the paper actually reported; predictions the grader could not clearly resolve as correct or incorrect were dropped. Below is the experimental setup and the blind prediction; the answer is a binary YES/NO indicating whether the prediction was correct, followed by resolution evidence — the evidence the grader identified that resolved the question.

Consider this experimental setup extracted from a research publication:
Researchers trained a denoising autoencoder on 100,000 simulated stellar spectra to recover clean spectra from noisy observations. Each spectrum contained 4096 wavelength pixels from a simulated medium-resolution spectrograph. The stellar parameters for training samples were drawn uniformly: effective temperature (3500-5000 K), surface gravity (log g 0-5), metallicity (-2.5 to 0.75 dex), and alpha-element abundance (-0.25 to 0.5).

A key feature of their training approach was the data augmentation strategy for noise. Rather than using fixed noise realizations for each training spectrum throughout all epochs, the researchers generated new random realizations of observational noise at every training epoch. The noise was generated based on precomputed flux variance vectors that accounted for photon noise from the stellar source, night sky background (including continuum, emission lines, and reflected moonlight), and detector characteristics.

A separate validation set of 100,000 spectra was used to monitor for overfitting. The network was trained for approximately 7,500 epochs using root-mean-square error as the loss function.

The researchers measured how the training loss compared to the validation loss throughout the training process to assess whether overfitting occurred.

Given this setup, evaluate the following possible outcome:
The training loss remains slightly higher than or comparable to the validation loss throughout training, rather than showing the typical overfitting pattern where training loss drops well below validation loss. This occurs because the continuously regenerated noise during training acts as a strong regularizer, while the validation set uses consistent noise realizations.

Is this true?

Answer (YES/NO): NO